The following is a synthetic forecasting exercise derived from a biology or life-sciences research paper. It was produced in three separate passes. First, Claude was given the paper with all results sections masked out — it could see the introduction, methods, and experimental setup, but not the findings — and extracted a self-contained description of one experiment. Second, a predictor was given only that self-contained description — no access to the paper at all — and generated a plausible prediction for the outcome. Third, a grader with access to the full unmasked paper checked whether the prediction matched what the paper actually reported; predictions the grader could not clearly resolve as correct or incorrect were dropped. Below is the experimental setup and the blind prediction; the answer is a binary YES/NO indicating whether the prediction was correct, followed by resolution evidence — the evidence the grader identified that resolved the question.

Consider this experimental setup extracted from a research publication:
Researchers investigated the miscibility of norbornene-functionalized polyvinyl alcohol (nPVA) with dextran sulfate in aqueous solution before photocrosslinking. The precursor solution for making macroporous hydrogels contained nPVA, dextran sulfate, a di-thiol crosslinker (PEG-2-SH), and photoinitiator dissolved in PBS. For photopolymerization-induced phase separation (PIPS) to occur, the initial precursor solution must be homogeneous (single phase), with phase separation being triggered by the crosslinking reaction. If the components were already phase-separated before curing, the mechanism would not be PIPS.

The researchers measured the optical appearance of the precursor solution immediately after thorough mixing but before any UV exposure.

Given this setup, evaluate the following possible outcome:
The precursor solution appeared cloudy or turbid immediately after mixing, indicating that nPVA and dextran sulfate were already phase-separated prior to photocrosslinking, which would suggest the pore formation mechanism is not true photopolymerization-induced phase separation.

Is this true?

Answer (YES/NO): NO